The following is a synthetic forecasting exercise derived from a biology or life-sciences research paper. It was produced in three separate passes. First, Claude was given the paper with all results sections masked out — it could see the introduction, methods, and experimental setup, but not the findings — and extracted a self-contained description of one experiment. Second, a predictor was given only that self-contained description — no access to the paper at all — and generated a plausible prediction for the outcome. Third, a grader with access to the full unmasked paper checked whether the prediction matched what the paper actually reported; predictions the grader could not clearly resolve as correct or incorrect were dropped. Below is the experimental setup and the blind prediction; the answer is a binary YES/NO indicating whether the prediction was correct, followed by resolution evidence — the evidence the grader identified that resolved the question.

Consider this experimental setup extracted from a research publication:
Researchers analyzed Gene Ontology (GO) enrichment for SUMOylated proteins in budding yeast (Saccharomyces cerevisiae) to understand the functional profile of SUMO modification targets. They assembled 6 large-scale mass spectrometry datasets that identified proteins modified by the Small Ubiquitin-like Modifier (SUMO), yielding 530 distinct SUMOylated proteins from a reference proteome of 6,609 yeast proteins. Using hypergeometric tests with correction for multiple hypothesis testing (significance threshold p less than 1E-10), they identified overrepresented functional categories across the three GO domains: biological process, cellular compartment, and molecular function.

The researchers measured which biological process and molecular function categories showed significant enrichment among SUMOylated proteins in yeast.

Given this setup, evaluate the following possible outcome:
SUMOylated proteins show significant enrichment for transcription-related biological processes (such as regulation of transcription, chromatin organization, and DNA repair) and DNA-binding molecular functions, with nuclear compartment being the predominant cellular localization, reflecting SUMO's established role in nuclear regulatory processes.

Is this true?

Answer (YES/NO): NO